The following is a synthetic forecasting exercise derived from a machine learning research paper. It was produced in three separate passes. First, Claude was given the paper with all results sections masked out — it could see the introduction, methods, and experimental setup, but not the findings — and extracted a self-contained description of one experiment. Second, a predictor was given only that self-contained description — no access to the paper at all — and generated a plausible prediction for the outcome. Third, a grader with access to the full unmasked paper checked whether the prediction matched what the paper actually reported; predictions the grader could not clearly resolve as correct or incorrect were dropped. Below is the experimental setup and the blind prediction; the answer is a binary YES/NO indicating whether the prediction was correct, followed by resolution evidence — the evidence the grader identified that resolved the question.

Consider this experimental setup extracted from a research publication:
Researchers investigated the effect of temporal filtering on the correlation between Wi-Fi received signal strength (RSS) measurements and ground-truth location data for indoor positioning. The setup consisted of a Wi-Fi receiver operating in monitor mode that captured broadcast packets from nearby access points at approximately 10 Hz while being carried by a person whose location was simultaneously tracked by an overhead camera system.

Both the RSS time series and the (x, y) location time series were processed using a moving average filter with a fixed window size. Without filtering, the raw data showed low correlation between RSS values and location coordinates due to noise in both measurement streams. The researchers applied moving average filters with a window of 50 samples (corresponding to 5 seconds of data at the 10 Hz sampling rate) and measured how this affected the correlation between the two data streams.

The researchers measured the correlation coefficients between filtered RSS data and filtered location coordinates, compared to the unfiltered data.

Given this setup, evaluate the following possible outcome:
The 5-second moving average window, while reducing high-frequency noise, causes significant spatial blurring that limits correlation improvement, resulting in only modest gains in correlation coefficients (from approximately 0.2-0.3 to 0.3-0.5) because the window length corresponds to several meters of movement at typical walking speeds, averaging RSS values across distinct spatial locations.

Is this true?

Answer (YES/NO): NO